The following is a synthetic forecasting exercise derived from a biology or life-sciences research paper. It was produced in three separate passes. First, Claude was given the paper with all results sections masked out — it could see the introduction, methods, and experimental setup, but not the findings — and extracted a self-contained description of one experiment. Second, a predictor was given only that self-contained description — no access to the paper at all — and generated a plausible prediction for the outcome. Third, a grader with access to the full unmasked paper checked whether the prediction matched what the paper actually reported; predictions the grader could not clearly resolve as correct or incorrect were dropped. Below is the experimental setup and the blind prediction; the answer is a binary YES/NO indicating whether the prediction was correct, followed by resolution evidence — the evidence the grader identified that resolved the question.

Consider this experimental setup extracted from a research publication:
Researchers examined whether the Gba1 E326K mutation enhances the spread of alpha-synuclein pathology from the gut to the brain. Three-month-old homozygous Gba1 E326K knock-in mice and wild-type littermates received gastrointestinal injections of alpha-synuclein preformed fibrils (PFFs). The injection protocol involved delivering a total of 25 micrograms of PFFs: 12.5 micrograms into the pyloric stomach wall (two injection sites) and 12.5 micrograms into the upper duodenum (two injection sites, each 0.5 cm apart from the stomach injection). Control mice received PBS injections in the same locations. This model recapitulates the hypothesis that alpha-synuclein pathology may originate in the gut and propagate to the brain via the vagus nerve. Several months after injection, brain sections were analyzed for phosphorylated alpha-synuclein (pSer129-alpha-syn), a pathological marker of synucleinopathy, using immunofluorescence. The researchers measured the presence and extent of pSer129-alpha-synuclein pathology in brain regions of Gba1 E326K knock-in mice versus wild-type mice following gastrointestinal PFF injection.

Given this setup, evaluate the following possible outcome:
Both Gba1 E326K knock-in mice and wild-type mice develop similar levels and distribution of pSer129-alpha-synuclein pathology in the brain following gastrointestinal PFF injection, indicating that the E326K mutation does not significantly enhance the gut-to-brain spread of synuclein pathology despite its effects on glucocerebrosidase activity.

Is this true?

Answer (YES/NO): NO